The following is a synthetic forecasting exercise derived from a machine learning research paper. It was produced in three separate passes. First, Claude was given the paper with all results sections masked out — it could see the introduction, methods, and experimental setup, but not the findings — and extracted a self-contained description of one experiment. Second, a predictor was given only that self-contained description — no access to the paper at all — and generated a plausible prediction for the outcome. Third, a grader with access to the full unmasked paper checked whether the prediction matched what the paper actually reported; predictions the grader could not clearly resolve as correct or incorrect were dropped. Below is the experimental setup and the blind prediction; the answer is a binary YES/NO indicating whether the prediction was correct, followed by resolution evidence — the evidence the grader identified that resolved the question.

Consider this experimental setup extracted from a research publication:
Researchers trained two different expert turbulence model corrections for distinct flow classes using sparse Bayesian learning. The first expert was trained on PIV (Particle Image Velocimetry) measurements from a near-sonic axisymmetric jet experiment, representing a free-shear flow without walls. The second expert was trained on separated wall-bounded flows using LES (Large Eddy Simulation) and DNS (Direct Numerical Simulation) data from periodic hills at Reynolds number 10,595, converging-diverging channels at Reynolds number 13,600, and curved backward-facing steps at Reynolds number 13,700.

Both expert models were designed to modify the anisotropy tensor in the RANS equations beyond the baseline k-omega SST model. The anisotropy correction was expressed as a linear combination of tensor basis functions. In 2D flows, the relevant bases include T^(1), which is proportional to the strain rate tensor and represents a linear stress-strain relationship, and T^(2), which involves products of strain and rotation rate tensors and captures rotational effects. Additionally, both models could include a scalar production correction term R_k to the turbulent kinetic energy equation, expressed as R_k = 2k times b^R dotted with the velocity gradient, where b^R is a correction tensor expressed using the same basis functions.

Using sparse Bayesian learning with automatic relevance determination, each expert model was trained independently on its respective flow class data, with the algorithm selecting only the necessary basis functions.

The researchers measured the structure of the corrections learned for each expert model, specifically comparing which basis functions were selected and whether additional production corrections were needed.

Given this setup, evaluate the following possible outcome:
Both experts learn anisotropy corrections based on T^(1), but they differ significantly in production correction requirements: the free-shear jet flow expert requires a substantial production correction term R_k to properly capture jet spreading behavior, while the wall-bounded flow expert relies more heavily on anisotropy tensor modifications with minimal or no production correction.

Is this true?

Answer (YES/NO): NO